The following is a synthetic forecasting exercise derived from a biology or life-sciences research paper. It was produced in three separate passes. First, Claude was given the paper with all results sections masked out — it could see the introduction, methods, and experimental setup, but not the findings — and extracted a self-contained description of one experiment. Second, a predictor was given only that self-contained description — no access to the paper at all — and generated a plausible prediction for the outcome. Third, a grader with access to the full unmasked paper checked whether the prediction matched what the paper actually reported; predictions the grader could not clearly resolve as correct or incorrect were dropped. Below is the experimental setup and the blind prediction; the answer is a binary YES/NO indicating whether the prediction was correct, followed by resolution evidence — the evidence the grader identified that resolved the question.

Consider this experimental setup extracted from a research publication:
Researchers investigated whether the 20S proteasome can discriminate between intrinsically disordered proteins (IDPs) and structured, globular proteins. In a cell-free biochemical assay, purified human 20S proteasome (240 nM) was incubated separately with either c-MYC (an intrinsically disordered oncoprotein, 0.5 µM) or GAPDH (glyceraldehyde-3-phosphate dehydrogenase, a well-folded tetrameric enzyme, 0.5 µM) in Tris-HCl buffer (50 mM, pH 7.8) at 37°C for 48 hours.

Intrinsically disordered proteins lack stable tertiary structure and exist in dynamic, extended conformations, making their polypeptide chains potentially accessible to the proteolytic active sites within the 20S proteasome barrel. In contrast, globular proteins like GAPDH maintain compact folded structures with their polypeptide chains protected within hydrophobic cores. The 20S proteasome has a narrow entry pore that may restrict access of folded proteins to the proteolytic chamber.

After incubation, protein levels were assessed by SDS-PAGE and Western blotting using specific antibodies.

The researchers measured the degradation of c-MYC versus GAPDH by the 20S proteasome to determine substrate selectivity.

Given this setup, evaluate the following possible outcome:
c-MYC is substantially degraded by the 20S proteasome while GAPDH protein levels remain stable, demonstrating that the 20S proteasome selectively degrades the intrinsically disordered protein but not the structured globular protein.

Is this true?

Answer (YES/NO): YES